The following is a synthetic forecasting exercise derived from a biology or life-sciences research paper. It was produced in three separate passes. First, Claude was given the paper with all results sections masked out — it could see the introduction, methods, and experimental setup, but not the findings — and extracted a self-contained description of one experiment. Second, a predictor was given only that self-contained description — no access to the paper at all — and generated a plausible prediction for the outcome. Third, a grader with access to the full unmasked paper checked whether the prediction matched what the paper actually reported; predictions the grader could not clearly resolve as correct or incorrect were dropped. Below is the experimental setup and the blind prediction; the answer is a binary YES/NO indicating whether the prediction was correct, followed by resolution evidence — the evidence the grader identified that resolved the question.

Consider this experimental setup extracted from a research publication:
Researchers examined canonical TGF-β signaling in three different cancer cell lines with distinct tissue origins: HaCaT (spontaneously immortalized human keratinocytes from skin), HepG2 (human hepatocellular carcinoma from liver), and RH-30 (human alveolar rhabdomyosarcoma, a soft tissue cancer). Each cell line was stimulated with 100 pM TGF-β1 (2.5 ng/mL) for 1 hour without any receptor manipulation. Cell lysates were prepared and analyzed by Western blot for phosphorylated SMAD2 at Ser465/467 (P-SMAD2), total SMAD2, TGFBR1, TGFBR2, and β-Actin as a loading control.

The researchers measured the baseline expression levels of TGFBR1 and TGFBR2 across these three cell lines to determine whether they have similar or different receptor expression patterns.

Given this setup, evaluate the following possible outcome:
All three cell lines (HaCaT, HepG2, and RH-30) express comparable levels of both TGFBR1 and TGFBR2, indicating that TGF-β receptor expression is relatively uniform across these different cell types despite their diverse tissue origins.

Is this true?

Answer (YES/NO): NO